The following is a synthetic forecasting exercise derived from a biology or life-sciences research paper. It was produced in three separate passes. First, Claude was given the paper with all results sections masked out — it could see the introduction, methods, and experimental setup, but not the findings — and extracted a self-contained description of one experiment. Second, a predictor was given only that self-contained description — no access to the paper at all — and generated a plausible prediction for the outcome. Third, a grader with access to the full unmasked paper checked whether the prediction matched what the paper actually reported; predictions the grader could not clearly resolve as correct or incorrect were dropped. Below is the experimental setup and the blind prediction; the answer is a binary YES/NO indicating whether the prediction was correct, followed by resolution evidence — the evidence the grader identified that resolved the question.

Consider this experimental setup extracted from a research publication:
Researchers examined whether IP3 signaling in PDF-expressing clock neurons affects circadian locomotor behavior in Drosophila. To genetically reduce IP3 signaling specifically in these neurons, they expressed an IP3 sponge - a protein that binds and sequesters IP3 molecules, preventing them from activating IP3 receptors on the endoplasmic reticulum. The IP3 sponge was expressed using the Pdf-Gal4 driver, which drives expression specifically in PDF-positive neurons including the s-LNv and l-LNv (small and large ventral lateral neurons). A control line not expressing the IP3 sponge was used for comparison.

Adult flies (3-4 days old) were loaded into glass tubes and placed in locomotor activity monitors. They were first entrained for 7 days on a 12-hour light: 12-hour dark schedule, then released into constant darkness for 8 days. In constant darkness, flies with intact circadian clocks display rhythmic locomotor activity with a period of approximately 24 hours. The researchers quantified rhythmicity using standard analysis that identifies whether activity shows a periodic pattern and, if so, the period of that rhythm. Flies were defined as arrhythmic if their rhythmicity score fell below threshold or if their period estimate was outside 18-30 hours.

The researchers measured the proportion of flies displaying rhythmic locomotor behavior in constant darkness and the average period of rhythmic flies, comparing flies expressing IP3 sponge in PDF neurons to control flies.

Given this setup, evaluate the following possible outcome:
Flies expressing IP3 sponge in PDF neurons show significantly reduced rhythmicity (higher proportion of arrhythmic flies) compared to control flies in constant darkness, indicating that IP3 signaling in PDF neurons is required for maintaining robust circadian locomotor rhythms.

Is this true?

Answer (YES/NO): YES